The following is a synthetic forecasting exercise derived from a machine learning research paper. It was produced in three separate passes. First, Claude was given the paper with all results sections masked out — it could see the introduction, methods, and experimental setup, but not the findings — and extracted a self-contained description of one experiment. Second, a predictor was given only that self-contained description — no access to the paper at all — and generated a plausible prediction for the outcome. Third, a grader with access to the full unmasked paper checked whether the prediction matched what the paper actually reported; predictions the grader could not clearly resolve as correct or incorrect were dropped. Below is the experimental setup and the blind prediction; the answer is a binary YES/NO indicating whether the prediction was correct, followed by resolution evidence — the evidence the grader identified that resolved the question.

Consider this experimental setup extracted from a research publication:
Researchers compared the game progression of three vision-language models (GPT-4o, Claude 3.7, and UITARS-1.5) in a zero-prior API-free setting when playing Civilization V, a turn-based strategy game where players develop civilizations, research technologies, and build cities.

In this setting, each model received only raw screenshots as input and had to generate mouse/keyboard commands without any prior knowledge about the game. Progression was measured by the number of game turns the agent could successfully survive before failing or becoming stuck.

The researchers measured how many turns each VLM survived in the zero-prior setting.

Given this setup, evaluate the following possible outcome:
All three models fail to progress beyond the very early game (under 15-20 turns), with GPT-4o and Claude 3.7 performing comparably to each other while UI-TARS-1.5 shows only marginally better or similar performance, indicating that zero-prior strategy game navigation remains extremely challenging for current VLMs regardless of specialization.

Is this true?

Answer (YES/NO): NO